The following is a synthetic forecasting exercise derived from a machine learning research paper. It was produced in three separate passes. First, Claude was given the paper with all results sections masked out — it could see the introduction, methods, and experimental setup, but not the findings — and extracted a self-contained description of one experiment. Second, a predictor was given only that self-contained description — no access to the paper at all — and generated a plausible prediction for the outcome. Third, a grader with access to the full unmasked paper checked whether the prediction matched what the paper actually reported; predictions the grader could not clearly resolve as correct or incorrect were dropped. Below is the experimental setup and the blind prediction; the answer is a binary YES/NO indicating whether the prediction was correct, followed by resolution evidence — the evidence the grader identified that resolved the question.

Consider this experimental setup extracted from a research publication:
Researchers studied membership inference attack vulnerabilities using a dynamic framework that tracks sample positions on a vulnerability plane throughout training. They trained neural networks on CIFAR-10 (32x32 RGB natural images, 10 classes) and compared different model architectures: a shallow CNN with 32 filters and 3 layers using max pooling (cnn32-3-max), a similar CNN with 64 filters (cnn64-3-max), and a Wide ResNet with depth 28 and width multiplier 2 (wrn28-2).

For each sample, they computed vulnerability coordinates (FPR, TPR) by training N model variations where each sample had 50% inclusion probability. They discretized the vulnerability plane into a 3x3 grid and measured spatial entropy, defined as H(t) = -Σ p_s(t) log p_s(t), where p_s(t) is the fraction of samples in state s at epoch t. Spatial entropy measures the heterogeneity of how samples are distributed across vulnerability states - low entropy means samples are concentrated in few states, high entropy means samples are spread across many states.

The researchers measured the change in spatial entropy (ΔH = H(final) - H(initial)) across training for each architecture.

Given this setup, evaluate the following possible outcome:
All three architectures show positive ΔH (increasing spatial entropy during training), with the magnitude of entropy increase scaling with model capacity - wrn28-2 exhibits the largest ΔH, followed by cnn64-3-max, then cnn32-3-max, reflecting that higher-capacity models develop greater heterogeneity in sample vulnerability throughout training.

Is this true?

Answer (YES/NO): YES